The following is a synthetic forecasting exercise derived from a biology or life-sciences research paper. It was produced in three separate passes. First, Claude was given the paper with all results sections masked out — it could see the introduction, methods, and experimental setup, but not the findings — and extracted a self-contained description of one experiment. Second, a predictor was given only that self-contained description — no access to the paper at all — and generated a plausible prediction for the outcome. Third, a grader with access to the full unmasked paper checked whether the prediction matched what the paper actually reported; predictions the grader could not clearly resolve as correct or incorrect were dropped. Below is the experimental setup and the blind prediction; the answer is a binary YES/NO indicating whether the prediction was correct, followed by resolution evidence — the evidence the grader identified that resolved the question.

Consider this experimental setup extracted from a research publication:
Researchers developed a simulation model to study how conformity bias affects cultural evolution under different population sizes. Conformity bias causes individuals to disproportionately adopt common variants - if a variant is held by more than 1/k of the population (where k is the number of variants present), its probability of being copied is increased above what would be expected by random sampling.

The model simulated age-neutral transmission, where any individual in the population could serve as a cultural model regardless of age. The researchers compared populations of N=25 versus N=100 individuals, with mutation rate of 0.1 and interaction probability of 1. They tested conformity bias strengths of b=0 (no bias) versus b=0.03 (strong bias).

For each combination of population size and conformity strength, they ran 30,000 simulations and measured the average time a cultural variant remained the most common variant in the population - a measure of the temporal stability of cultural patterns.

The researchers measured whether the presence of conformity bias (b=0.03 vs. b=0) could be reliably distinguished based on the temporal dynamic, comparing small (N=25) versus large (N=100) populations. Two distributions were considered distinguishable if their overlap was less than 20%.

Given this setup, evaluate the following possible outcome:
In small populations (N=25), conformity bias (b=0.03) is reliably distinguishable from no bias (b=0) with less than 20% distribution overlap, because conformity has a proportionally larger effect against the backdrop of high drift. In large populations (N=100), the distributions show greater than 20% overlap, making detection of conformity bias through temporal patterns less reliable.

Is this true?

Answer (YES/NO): NO